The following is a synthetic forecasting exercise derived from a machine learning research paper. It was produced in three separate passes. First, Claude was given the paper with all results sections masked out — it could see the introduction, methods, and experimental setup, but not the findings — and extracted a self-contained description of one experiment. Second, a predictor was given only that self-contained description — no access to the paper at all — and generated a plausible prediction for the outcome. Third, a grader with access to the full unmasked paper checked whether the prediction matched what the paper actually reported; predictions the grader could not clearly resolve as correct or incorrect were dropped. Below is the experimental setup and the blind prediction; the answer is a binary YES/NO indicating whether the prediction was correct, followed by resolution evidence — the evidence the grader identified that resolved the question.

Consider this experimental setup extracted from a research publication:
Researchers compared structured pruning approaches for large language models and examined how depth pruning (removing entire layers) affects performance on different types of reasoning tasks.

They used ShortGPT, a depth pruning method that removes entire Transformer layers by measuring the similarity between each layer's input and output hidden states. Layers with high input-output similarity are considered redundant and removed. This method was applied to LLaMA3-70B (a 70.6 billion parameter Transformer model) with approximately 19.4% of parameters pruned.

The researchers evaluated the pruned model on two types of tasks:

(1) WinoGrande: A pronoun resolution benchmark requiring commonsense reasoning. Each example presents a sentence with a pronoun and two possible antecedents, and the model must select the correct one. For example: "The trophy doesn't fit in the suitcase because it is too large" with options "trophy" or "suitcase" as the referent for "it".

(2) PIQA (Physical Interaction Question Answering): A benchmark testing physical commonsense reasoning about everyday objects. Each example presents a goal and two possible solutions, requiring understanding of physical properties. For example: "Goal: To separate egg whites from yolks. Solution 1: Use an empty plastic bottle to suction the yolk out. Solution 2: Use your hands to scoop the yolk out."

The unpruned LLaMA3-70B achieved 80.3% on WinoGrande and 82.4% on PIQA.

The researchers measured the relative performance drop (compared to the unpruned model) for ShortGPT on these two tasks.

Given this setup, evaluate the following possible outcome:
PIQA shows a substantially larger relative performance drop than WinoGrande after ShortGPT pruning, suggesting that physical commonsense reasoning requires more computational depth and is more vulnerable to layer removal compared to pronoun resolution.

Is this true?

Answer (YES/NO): NO